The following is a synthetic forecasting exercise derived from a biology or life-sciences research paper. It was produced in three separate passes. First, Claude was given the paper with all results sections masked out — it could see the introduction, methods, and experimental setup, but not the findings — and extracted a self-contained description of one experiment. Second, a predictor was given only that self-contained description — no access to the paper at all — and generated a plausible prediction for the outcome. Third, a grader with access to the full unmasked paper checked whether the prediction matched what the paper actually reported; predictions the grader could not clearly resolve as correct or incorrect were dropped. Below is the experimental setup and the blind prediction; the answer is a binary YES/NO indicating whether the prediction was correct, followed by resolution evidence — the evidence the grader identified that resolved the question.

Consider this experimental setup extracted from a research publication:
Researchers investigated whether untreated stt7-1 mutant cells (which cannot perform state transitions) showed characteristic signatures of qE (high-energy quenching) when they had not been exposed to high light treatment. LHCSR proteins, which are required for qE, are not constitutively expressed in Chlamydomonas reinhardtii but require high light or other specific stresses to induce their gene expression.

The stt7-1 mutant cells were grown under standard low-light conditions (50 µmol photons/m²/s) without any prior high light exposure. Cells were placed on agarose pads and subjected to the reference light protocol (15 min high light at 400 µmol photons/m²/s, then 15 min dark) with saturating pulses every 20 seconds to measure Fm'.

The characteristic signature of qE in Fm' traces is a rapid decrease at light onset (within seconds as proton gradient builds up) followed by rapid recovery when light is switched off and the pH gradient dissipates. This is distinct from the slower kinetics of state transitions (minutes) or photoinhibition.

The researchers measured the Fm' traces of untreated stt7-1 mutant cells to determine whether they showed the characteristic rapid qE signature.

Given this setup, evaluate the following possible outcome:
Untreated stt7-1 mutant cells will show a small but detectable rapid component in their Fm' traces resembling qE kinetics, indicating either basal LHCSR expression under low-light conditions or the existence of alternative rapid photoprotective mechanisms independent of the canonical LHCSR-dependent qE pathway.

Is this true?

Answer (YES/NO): NO